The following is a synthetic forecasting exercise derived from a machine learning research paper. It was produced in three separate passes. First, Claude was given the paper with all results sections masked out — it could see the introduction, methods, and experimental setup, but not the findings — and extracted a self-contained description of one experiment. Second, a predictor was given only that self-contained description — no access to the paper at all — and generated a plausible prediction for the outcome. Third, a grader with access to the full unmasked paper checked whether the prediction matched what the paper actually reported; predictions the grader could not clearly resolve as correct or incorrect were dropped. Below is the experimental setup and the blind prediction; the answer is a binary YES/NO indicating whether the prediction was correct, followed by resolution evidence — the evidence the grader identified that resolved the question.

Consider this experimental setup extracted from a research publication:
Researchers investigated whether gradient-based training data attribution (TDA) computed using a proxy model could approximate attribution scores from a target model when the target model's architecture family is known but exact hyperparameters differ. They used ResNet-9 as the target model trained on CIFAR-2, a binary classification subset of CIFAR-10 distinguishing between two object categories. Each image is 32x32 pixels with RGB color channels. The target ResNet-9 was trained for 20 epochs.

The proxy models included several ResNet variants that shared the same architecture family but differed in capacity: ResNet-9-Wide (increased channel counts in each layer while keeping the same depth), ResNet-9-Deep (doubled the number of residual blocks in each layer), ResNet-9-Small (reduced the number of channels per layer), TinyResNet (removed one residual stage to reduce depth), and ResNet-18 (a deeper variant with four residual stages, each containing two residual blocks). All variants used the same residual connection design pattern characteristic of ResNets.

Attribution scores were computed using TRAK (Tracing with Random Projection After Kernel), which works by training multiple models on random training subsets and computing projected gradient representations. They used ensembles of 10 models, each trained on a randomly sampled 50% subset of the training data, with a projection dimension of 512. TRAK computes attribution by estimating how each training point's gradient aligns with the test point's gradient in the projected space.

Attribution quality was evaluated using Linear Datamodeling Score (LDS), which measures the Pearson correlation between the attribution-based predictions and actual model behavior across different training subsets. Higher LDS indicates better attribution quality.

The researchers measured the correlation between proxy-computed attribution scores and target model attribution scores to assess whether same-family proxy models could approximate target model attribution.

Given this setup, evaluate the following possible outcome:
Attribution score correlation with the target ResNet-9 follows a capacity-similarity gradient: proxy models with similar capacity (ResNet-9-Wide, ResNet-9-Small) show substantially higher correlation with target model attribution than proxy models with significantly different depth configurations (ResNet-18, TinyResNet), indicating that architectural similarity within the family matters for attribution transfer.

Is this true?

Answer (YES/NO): NO